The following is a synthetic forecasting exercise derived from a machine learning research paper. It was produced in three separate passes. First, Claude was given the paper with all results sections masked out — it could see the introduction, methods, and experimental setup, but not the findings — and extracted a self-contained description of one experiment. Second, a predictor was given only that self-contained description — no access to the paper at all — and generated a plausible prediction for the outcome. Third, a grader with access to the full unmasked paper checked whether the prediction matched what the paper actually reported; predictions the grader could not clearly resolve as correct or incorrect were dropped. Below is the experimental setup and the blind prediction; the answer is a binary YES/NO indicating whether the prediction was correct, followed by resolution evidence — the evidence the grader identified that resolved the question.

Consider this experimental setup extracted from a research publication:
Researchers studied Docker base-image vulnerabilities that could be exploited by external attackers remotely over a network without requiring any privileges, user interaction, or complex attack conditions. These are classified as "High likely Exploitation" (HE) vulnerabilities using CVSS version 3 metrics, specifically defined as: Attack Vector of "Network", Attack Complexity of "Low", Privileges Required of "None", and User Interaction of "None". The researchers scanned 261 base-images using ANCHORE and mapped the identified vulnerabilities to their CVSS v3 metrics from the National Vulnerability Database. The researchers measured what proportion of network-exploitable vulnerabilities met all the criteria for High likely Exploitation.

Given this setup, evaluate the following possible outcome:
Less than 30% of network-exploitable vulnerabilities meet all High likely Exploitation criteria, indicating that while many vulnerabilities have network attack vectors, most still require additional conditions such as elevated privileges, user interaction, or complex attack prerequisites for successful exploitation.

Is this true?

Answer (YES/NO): NO